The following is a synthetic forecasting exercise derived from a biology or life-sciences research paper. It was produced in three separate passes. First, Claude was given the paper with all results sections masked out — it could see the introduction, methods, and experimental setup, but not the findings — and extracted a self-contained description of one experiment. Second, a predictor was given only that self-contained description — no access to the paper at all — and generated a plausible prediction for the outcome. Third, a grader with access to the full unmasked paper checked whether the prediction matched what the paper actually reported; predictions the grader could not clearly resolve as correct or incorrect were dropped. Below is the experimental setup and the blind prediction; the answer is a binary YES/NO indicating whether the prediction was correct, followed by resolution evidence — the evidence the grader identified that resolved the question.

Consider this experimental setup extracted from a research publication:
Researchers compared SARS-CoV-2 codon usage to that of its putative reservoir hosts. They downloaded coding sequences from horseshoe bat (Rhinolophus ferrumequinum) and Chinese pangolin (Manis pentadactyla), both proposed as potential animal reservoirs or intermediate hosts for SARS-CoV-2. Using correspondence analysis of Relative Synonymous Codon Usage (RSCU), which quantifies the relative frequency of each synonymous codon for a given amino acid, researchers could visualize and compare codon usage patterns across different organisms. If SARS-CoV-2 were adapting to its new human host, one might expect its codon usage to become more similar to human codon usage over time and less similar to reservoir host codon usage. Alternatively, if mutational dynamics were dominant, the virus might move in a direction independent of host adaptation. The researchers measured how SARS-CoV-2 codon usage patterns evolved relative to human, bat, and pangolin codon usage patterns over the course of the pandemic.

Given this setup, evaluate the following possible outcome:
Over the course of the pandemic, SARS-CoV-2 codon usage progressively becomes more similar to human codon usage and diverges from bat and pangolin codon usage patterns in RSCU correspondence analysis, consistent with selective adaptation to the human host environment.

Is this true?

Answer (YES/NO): NO